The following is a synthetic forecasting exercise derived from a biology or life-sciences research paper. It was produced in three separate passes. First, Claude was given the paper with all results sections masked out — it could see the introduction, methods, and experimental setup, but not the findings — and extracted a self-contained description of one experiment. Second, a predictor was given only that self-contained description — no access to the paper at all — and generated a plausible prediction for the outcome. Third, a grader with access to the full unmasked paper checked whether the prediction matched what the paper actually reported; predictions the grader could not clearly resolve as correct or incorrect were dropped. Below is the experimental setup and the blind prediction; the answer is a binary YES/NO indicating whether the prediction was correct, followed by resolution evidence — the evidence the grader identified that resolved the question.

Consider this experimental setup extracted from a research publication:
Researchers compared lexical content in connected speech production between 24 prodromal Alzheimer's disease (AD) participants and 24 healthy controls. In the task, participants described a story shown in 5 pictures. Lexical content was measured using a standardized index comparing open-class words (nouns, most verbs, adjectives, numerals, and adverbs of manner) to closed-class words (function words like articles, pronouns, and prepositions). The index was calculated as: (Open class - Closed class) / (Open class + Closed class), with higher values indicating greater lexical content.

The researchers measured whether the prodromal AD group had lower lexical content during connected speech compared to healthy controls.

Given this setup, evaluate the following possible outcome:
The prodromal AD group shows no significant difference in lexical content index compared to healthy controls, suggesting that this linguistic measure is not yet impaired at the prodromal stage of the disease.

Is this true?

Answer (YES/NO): NO